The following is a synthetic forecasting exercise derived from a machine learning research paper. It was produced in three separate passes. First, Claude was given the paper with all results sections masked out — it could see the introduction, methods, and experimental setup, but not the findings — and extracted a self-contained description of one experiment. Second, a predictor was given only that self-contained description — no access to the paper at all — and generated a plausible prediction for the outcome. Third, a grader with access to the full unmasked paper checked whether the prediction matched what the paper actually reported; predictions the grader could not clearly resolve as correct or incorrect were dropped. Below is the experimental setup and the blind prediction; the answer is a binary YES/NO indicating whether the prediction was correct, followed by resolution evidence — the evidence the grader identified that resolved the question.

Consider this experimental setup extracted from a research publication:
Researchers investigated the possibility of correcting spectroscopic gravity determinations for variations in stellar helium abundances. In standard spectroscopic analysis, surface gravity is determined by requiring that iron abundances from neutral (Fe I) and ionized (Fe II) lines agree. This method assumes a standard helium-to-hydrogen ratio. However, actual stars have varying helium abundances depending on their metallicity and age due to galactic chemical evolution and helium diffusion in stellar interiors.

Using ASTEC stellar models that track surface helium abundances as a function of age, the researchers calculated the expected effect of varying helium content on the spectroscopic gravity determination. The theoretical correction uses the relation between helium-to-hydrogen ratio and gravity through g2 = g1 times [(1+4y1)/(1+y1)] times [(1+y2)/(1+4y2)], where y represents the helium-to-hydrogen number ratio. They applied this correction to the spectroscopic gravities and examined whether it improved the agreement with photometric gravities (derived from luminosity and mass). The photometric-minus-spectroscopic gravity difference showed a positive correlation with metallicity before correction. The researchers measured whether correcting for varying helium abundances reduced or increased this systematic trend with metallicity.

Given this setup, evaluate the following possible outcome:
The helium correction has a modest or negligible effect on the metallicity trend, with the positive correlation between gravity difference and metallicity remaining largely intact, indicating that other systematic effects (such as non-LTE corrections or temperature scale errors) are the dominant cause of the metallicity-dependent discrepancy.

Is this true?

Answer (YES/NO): NO